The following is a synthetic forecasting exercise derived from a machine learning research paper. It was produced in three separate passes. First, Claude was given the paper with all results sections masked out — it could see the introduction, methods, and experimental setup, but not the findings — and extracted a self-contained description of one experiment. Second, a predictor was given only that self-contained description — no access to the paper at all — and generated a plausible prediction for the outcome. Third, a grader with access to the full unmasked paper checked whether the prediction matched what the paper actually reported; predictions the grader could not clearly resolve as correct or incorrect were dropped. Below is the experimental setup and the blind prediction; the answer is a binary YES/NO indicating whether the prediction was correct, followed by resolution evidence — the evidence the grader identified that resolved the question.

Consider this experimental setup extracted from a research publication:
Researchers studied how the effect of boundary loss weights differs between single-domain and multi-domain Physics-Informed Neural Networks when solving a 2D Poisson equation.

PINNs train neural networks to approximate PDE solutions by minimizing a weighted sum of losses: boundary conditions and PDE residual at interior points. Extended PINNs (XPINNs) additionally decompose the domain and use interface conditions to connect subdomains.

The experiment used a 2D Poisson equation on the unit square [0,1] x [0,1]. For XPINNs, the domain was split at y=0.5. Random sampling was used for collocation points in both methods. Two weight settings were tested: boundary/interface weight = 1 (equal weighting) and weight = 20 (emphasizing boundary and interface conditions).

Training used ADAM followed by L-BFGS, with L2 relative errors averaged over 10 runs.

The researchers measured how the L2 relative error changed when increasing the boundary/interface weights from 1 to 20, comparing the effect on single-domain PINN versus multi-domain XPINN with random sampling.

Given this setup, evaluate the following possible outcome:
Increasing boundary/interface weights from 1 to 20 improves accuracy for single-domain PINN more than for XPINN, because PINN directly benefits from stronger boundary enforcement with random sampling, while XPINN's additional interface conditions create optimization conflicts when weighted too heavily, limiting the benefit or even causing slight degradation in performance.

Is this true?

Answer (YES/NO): YES